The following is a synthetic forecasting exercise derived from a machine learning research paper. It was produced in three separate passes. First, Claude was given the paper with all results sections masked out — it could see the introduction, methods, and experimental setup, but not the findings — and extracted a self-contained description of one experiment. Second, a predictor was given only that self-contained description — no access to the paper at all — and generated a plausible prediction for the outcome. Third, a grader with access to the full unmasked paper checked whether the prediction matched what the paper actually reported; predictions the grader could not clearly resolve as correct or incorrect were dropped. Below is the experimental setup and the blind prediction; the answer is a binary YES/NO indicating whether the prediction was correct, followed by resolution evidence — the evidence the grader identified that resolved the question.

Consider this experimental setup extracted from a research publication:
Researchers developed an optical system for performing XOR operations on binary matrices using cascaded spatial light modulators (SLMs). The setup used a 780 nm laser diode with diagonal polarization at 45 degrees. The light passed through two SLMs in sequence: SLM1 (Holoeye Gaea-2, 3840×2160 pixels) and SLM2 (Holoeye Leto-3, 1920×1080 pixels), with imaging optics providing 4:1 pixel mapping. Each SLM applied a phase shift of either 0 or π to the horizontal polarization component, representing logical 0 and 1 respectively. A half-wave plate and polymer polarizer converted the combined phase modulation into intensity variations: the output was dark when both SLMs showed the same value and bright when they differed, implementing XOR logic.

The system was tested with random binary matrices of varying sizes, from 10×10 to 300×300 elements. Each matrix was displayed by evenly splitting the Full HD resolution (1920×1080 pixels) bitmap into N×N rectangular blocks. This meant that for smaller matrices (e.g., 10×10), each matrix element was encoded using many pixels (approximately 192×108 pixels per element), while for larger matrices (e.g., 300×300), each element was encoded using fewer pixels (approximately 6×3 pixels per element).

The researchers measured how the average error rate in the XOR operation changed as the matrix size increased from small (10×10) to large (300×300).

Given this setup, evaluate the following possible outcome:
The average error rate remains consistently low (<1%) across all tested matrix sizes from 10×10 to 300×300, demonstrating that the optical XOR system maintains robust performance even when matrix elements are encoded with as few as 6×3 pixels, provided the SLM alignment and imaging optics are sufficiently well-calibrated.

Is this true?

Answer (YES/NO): NO